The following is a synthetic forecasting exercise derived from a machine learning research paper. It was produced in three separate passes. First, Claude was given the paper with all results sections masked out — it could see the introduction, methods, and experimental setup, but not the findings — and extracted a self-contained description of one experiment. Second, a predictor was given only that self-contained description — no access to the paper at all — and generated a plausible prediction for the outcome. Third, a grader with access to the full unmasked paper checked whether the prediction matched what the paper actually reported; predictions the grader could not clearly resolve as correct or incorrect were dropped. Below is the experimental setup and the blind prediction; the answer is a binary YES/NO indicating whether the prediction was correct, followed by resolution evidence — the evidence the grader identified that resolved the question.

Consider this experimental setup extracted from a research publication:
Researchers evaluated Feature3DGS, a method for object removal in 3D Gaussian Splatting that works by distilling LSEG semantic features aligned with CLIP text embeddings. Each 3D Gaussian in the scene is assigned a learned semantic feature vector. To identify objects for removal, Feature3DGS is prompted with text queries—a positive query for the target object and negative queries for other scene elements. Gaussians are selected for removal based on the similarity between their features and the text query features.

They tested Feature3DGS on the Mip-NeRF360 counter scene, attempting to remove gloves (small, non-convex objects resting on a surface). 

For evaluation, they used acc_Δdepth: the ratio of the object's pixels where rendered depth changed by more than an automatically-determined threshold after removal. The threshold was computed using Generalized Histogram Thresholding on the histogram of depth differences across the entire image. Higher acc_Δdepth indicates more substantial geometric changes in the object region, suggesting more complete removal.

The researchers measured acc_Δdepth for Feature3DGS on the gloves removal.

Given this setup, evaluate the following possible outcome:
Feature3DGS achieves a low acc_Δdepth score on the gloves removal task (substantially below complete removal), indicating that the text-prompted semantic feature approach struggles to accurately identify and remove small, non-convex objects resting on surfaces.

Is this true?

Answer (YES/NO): YES